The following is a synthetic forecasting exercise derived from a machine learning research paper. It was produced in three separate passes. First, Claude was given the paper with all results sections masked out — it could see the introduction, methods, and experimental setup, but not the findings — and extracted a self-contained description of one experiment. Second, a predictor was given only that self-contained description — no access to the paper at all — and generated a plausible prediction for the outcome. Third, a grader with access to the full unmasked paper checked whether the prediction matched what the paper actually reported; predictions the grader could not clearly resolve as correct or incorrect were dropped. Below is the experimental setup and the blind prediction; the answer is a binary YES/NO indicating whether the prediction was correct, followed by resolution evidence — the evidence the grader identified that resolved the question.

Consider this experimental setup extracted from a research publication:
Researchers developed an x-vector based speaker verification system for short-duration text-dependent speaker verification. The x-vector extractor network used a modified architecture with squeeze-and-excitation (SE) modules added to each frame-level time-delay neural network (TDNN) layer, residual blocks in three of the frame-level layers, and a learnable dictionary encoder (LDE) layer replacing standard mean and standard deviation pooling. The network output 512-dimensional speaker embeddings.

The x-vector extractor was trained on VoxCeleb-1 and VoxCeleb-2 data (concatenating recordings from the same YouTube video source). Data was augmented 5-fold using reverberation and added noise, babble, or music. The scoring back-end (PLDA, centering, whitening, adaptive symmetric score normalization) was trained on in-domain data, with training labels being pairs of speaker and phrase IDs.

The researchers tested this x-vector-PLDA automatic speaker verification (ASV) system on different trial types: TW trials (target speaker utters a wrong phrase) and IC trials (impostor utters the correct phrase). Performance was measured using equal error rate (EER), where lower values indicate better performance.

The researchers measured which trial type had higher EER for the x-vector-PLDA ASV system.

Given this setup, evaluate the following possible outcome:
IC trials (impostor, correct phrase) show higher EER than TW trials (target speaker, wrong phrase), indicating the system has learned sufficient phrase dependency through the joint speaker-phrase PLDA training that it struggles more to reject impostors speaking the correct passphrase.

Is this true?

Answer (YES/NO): NO